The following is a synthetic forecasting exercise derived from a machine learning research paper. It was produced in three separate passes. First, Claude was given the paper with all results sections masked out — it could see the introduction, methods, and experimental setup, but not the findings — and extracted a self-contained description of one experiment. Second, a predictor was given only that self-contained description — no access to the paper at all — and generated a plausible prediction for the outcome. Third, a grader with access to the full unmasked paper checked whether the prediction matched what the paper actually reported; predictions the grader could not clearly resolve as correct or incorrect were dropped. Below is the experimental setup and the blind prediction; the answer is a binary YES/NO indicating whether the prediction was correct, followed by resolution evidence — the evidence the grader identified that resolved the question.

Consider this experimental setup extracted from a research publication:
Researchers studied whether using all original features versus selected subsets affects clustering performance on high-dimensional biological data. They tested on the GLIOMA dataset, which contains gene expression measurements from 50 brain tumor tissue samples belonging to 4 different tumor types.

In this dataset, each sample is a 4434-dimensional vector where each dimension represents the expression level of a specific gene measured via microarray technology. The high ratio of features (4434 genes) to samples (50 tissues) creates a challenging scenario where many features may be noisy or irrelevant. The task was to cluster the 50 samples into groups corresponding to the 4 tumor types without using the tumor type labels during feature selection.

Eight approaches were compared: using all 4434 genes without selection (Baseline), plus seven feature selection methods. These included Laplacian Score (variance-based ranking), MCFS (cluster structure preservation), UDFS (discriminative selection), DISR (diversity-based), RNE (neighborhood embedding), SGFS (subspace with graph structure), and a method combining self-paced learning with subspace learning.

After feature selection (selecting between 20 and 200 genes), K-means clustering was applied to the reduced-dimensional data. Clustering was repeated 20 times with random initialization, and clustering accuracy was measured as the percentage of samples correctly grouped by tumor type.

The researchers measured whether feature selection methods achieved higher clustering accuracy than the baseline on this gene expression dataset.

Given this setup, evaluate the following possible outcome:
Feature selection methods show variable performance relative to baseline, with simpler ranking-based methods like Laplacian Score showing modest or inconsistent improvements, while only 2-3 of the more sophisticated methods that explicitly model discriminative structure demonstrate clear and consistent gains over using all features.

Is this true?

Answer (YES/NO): YES